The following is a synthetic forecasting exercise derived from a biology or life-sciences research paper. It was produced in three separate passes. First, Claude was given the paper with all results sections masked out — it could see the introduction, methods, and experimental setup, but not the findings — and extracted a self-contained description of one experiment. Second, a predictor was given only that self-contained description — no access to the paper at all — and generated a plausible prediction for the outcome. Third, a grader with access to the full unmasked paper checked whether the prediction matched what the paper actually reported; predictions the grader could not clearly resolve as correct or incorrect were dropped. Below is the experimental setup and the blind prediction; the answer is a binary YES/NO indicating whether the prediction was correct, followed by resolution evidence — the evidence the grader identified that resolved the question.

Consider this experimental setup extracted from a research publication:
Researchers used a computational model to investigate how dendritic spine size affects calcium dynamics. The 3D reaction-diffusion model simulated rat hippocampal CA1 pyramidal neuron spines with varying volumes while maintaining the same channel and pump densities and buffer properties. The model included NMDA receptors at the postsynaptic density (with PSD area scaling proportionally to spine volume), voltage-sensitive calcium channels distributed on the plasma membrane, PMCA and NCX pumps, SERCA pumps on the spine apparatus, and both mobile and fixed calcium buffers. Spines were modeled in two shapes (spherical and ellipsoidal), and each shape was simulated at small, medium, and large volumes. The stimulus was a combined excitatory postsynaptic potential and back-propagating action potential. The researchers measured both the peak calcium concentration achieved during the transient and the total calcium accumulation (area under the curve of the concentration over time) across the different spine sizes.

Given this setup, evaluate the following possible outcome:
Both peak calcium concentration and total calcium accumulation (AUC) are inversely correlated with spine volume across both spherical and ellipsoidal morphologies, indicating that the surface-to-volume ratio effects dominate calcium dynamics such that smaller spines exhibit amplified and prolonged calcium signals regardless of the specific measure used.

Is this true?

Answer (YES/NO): NO